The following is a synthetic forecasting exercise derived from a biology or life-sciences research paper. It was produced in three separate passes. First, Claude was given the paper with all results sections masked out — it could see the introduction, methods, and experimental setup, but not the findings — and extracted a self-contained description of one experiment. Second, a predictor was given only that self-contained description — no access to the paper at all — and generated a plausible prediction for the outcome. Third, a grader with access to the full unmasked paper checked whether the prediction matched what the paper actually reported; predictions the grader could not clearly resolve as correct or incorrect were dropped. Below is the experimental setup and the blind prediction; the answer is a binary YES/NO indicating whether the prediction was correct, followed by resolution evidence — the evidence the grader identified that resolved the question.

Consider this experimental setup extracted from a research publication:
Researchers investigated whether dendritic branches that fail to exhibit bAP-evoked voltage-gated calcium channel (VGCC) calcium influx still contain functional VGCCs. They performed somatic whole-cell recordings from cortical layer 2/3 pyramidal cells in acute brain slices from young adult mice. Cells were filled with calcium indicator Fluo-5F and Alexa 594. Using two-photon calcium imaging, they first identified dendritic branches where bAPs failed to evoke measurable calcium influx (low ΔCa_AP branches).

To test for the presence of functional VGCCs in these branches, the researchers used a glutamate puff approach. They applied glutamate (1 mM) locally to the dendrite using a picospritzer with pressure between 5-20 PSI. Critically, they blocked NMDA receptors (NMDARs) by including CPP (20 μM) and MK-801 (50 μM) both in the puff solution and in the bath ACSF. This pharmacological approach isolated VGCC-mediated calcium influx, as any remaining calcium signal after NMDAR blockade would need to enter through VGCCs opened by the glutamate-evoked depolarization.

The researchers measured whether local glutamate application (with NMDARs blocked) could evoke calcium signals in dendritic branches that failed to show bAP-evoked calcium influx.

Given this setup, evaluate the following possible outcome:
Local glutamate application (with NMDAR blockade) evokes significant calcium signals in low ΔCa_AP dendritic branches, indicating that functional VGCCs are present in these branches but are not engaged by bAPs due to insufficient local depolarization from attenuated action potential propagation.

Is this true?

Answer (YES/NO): YES